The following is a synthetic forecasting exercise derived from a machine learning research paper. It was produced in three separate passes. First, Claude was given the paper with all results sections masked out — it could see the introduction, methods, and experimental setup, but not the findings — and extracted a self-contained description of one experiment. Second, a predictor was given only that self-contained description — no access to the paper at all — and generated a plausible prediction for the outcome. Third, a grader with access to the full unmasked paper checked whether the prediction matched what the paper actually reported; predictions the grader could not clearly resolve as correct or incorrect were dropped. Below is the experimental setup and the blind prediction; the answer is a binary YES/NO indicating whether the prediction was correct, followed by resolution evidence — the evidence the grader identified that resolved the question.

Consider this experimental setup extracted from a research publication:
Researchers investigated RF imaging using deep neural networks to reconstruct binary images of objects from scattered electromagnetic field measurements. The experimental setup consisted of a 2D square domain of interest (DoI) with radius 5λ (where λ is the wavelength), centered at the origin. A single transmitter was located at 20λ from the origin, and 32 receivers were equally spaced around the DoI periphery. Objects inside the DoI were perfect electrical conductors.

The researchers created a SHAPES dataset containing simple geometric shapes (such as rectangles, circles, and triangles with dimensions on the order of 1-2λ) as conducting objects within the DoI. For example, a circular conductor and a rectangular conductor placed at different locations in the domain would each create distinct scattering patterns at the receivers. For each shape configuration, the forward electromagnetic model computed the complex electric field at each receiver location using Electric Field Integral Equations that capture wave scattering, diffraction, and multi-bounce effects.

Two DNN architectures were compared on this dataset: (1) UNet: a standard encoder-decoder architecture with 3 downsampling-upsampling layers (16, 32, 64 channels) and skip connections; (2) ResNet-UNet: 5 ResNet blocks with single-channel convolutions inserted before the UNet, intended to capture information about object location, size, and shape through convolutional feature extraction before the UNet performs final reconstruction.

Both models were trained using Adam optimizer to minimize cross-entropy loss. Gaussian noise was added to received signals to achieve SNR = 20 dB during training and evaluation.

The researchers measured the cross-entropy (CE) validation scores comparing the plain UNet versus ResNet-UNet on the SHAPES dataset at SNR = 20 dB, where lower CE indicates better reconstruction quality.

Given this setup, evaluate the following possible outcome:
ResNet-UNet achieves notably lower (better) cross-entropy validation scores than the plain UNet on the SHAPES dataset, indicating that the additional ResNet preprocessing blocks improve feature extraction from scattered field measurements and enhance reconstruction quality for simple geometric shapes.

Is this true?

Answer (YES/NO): NO